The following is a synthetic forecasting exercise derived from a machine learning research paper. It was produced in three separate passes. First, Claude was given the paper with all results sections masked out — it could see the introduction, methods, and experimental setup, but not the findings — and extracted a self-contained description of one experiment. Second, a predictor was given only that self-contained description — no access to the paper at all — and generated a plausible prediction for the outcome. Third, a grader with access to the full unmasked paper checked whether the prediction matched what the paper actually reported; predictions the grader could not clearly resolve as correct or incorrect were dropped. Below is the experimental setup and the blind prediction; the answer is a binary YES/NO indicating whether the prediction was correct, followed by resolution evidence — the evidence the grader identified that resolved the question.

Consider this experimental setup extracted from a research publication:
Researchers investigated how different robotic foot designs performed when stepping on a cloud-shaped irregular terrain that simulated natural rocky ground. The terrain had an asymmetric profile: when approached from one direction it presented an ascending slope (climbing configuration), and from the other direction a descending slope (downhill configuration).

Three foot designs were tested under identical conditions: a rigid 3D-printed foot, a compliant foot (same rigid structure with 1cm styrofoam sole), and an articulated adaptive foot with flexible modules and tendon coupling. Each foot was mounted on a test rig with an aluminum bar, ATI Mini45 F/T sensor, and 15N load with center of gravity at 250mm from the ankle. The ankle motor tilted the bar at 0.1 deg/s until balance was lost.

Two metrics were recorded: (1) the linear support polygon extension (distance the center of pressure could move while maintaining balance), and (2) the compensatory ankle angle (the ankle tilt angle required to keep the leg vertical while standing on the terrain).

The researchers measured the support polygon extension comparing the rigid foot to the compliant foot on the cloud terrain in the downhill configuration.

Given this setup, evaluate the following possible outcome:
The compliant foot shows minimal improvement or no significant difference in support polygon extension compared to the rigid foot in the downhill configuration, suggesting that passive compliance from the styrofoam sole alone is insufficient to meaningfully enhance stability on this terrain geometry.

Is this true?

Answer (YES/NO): NO